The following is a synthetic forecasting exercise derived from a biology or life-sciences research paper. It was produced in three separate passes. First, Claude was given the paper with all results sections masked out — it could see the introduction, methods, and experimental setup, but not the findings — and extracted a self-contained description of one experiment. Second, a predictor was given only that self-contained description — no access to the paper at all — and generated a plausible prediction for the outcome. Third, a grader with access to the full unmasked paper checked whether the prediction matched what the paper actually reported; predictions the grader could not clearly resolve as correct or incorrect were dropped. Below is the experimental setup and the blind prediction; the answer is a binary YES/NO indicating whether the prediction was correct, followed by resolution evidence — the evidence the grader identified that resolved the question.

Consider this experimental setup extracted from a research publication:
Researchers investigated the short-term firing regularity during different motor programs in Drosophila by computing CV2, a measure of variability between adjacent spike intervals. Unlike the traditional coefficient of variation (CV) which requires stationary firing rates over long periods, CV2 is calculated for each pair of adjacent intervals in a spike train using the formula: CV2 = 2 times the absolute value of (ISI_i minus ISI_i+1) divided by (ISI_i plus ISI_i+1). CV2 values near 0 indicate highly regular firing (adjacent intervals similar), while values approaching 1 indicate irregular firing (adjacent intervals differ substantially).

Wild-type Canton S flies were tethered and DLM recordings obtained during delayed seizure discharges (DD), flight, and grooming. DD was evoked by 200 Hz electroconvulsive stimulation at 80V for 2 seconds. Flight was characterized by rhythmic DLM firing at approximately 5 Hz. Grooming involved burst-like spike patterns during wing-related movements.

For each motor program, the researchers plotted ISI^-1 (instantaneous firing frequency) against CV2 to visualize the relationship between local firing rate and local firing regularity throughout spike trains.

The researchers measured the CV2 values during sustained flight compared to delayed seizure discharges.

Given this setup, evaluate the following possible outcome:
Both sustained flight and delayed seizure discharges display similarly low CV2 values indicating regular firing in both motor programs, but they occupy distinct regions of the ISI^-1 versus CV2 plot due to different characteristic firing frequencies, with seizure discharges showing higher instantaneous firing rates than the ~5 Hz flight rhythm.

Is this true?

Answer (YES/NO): NO